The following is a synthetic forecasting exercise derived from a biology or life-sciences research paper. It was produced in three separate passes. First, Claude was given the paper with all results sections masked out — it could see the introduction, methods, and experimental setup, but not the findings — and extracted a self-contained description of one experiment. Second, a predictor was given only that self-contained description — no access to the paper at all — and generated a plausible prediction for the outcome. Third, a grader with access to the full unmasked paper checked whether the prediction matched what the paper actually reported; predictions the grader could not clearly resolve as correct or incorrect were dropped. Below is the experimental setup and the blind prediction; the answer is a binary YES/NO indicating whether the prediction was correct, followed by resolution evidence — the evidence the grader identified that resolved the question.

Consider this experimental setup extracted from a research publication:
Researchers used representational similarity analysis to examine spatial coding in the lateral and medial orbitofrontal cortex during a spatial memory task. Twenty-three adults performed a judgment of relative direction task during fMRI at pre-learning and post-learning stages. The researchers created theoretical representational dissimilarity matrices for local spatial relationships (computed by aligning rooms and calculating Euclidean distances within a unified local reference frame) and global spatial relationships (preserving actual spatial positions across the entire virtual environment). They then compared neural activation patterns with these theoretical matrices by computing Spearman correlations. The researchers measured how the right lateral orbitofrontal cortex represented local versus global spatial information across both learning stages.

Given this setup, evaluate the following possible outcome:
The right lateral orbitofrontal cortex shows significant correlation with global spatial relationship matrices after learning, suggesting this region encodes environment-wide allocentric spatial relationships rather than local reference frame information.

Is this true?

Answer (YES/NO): NO